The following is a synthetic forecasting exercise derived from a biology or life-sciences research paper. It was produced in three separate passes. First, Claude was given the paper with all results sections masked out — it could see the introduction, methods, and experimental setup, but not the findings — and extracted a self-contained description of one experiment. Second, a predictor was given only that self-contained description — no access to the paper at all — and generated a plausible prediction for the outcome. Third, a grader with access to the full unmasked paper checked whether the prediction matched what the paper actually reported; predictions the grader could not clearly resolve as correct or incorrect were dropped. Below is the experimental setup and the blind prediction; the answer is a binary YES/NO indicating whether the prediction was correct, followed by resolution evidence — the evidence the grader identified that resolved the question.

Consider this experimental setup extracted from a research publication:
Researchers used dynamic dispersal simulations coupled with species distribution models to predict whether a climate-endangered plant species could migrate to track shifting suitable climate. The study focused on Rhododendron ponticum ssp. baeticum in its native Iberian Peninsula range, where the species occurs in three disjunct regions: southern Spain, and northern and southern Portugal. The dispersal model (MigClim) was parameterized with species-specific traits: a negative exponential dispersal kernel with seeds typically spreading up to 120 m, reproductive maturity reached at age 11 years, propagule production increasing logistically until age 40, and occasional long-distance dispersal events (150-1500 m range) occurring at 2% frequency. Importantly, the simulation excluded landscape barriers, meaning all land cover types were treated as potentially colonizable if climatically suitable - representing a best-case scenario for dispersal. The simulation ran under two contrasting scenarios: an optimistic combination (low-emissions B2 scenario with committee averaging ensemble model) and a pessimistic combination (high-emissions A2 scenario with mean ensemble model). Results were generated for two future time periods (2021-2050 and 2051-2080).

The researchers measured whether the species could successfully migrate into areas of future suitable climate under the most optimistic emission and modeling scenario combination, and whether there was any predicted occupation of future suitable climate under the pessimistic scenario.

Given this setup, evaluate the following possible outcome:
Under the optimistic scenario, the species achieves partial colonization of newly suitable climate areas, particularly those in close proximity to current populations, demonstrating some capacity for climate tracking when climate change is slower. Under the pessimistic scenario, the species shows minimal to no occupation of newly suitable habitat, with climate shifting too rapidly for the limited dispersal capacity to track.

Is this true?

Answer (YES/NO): YES